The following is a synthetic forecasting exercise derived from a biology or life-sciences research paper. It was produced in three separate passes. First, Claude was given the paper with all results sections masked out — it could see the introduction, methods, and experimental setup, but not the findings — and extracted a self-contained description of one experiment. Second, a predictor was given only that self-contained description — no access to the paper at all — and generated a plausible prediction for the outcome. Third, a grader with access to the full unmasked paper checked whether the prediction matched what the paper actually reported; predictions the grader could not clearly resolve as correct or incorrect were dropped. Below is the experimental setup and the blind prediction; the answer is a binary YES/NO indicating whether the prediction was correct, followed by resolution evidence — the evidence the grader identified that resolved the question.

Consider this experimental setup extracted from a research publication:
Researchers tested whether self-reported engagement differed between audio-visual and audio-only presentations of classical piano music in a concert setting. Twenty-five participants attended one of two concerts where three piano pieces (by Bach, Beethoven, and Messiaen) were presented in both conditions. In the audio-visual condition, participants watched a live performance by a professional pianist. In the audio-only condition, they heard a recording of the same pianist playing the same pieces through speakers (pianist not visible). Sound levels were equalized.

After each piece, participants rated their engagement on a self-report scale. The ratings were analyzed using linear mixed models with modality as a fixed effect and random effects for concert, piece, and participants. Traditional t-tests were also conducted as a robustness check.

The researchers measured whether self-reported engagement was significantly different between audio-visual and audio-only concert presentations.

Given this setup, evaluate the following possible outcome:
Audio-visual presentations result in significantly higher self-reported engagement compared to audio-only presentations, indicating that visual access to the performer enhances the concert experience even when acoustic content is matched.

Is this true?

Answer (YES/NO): NO